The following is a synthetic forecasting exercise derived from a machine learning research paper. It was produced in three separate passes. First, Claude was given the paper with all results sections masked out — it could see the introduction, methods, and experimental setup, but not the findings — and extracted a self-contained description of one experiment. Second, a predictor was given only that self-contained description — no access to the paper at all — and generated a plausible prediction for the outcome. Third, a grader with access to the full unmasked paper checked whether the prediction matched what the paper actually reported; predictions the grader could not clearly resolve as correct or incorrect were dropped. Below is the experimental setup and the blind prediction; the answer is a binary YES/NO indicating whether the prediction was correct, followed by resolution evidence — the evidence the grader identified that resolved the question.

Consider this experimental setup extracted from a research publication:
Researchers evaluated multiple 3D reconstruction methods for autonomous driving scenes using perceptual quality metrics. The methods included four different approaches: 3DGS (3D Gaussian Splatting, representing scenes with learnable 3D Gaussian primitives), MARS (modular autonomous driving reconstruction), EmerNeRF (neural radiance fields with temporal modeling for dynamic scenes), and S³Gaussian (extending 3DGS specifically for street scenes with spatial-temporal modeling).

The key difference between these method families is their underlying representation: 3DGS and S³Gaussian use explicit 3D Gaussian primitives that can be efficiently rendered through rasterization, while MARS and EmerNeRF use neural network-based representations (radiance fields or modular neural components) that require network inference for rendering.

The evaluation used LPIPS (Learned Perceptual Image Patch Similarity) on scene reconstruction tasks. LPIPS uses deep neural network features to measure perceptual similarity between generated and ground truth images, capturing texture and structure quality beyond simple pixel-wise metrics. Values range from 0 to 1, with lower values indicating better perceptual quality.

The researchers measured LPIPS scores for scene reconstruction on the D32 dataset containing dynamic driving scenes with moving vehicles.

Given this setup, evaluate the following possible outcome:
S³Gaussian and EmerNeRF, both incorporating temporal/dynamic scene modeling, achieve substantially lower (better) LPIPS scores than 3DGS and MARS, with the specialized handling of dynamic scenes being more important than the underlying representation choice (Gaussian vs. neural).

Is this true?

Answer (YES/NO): NO